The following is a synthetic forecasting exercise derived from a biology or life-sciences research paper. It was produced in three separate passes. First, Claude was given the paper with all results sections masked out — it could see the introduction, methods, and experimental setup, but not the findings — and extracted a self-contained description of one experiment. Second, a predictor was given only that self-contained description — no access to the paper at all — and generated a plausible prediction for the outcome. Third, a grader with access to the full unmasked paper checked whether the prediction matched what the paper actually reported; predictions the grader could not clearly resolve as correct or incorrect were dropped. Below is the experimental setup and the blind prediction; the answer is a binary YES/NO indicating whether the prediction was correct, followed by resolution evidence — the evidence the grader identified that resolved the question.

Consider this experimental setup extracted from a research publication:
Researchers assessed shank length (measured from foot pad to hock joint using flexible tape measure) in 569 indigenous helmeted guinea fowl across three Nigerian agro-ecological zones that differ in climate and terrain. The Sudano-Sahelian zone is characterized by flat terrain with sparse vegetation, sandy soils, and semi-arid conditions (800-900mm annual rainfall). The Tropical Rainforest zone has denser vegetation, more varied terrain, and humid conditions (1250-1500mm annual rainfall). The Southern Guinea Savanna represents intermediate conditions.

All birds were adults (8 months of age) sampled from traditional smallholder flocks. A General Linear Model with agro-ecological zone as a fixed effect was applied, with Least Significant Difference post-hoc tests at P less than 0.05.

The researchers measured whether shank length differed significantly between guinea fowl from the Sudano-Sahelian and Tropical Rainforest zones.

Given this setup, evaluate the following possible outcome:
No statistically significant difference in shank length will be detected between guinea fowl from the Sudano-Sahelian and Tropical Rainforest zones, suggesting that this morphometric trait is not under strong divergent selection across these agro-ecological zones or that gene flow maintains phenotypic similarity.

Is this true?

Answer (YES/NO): YES